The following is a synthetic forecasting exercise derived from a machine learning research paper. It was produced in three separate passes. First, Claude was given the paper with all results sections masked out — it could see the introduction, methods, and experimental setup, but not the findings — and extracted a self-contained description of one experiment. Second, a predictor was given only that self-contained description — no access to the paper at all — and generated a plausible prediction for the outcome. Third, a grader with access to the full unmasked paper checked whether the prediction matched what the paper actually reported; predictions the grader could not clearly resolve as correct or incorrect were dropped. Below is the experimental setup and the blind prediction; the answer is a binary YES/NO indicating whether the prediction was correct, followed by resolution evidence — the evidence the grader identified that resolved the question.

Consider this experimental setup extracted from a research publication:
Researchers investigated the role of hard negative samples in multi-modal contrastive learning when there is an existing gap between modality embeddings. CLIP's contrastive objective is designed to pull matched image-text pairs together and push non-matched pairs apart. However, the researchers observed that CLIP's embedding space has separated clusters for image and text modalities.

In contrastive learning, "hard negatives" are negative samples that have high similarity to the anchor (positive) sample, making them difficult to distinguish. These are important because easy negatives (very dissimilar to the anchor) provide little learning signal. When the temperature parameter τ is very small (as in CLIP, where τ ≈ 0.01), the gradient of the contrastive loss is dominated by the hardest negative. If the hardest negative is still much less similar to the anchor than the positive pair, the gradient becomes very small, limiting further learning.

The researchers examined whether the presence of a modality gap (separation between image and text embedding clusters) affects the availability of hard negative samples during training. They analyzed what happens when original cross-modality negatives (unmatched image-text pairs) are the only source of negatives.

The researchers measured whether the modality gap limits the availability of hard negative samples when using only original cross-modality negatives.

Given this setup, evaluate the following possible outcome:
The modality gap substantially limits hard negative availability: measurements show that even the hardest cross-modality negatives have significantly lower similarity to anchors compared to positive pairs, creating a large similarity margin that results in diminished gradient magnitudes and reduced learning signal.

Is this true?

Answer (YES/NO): YES